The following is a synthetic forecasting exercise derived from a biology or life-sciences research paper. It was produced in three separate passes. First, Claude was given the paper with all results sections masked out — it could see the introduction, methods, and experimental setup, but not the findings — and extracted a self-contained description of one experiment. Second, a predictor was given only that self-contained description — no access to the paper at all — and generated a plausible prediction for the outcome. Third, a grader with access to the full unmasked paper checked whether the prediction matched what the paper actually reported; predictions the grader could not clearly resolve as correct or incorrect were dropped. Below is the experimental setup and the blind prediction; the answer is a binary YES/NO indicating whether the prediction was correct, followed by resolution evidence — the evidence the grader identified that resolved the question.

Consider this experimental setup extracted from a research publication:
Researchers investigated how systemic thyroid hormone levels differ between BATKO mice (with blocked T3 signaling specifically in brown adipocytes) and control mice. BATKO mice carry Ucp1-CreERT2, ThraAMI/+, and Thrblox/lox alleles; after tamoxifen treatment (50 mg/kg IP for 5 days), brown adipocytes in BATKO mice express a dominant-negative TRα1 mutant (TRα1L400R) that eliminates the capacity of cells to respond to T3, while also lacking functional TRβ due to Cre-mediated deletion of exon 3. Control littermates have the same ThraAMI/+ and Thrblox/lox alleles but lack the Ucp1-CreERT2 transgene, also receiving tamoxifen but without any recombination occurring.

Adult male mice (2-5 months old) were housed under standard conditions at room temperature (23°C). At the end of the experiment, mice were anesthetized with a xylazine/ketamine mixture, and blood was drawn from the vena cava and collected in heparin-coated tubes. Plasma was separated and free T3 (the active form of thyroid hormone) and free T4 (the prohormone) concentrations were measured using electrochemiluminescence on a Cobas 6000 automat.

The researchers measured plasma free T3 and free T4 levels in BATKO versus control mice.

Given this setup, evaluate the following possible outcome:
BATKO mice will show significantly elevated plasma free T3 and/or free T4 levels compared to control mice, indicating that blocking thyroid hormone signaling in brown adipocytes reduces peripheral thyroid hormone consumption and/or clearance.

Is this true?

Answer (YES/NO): NO